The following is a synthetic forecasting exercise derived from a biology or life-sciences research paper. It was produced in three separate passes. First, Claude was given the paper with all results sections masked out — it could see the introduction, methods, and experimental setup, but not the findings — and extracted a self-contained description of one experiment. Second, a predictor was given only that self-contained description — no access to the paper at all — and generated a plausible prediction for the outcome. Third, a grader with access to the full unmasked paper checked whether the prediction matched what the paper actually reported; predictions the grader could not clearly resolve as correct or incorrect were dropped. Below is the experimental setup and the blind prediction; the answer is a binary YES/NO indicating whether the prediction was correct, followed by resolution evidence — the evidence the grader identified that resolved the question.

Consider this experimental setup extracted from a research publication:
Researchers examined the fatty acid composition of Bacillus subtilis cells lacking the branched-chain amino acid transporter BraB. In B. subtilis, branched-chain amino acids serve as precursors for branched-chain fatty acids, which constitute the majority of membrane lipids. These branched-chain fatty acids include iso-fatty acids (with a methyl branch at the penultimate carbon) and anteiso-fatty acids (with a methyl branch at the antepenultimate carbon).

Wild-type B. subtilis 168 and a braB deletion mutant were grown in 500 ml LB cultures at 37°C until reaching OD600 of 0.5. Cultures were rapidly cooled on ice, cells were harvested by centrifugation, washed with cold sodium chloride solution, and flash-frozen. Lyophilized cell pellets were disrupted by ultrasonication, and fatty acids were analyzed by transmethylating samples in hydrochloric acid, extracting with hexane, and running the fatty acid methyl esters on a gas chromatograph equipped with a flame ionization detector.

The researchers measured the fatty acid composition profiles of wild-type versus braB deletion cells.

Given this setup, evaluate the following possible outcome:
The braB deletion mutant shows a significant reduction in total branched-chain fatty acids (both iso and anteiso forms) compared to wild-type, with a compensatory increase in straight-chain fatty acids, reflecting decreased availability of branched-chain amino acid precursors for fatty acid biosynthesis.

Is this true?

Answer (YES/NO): NO